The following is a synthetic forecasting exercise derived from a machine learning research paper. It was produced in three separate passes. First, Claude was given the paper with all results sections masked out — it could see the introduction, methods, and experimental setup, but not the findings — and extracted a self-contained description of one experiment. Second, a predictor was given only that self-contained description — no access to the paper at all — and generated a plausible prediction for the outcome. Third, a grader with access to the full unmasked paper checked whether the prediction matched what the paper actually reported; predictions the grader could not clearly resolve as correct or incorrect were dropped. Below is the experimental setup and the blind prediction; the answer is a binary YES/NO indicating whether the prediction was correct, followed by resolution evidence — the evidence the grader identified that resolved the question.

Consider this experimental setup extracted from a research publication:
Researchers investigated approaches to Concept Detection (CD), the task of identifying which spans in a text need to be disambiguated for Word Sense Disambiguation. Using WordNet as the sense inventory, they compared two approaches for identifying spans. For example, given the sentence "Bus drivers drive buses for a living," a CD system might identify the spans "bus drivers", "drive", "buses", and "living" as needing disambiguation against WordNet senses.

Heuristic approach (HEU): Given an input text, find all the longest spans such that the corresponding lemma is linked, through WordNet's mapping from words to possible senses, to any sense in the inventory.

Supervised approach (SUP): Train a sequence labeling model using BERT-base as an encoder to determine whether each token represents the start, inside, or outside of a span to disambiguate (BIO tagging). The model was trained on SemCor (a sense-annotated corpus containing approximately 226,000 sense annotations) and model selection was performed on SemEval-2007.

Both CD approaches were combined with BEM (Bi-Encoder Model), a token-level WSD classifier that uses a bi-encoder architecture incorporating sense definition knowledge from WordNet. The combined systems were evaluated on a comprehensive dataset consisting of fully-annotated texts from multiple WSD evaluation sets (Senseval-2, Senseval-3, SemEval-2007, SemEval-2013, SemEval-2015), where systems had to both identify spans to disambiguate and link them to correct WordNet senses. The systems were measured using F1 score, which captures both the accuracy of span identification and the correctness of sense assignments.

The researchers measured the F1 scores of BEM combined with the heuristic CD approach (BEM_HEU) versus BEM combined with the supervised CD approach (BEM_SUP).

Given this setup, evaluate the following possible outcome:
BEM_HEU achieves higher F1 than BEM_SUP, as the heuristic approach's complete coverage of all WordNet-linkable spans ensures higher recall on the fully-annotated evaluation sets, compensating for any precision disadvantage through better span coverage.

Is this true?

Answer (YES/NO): NO